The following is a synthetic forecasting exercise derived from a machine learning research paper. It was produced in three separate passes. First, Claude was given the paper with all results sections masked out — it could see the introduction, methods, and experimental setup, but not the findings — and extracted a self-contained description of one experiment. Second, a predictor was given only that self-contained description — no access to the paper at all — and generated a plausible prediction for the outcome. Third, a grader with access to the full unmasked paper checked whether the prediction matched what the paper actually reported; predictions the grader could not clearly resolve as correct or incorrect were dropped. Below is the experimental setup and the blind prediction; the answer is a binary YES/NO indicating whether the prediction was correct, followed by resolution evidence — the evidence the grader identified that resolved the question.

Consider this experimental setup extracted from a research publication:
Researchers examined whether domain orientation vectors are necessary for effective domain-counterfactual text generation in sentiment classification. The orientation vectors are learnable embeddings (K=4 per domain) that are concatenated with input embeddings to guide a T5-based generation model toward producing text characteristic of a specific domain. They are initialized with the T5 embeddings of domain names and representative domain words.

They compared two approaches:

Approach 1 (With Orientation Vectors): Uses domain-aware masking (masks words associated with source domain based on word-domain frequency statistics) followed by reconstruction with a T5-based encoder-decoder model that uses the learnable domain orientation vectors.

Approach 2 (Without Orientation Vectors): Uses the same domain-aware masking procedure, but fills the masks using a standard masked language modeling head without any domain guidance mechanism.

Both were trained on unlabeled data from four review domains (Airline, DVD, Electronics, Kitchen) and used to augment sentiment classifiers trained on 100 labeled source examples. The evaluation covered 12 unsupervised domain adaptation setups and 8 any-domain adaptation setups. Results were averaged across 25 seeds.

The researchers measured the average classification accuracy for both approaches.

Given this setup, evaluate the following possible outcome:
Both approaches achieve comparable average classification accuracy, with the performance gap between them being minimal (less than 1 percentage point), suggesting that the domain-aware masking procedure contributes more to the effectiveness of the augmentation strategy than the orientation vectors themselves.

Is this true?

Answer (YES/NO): NO